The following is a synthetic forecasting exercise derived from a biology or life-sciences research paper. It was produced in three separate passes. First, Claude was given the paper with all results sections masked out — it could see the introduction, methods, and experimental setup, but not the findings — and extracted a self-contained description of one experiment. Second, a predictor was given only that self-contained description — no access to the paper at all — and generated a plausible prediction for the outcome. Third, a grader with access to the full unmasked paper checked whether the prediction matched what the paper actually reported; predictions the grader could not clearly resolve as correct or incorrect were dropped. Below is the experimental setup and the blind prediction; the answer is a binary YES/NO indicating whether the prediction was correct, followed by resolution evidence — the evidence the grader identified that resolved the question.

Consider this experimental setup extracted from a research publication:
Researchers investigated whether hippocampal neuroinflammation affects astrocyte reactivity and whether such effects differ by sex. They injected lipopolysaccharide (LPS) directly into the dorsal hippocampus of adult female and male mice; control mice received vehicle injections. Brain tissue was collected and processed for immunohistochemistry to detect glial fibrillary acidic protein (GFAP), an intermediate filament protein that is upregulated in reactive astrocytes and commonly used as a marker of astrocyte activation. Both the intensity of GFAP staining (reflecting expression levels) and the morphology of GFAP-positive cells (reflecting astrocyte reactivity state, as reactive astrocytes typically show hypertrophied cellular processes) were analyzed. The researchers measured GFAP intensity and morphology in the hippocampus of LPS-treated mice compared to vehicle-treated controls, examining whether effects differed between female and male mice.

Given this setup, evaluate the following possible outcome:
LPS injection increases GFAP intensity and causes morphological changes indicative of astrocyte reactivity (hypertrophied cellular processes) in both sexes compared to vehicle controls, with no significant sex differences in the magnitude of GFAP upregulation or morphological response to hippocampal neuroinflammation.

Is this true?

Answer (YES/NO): NO